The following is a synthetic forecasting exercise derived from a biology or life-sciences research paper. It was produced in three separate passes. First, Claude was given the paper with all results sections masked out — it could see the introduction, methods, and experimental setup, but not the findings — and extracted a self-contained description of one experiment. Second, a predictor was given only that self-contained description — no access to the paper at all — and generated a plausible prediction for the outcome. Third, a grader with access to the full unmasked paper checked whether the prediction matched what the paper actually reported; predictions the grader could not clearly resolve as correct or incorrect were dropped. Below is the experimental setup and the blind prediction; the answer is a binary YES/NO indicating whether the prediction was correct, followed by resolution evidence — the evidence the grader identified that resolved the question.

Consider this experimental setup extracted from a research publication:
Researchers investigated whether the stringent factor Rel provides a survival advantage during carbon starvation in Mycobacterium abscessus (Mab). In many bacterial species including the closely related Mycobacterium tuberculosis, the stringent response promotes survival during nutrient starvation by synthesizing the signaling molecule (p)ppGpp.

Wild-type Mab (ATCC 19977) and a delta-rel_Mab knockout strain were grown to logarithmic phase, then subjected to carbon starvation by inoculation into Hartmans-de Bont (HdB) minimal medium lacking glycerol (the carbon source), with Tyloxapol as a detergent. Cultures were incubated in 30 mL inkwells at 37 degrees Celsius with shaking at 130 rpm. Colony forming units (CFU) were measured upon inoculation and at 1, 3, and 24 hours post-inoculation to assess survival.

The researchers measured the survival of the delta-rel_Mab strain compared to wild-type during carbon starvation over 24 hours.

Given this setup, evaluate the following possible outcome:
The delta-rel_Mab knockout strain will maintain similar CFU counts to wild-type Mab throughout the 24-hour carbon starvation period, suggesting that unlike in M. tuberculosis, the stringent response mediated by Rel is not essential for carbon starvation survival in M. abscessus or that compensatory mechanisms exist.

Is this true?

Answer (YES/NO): YES